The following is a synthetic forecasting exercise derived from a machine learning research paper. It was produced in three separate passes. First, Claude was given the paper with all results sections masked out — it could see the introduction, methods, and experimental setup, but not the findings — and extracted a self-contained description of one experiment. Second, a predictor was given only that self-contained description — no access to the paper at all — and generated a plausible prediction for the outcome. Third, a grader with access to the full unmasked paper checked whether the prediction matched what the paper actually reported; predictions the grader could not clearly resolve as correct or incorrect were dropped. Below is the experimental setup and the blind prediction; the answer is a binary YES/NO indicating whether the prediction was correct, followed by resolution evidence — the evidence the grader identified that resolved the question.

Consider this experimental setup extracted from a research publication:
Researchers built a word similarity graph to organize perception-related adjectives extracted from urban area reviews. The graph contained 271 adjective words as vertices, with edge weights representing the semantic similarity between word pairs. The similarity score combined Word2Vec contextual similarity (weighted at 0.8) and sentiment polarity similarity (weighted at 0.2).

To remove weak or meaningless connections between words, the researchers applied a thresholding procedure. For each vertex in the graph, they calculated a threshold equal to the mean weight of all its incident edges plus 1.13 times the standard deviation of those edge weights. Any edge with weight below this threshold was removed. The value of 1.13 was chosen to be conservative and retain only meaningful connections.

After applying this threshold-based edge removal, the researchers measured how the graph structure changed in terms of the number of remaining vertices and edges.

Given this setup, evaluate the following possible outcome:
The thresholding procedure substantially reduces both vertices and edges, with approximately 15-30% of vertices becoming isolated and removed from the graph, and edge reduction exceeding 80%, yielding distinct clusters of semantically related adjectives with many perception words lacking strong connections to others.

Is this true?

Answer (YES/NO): NO